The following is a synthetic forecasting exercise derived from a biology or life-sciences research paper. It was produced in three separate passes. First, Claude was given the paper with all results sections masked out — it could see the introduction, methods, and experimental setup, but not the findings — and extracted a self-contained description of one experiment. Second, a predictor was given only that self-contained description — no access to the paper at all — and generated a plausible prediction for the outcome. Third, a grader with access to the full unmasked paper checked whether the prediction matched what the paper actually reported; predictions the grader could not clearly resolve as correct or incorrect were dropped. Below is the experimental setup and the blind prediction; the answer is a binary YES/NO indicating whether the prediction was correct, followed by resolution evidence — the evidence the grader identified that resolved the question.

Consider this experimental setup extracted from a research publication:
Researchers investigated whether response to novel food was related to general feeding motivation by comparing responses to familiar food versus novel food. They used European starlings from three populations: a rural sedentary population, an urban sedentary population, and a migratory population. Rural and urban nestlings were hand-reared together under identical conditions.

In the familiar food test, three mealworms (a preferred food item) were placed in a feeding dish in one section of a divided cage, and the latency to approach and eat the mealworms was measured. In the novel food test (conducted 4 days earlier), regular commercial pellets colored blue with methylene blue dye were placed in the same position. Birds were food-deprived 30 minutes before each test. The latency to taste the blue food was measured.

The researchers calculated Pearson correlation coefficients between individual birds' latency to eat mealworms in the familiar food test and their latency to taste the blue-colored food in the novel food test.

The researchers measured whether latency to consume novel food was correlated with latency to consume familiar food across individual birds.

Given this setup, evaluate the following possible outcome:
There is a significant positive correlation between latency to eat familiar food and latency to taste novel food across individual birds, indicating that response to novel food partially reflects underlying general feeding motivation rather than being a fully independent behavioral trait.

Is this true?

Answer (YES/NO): YES